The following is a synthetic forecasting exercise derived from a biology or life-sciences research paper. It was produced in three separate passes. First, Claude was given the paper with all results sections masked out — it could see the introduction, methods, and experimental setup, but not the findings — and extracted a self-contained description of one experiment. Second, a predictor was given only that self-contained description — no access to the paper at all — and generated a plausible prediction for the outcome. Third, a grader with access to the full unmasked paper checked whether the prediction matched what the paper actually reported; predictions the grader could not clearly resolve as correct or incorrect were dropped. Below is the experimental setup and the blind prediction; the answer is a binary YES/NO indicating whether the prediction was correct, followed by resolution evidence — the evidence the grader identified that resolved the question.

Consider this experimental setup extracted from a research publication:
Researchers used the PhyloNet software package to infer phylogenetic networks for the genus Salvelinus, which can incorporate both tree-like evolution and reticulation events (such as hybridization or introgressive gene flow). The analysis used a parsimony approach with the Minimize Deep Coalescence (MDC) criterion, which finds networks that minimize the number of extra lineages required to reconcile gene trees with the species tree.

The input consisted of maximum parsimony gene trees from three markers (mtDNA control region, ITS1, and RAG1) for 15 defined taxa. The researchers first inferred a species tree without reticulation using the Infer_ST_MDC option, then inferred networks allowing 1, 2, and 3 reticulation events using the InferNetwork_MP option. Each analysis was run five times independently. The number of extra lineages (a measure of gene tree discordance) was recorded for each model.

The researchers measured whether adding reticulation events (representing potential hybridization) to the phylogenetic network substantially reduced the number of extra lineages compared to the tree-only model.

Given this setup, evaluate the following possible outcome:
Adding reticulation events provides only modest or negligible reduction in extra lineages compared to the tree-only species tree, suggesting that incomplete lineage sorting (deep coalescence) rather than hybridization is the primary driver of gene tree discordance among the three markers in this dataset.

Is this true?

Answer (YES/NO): NO